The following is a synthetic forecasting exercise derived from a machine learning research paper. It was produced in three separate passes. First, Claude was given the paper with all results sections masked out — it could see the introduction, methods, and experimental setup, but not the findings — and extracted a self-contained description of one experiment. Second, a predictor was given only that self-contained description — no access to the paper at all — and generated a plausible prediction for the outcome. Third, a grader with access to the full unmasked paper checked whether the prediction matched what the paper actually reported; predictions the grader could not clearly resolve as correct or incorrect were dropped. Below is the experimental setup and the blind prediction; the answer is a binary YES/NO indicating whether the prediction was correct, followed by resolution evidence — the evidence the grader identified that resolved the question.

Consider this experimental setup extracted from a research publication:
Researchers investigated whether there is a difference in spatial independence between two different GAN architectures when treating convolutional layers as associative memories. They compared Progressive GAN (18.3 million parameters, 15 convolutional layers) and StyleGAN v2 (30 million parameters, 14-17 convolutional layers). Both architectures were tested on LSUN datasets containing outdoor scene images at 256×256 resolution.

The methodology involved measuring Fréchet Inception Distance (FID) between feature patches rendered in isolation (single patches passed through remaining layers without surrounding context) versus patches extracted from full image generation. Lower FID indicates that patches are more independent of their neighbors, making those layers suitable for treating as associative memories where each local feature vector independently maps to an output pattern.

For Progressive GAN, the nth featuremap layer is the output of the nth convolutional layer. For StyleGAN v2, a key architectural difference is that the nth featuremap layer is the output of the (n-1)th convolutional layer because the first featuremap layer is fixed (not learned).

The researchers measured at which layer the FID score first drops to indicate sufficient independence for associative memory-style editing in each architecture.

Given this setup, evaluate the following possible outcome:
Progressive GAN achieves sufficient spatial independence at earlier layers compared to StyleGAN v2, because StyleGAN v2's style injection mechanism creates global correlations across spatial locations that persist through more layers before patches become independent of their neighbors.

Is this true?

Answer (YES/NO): YES